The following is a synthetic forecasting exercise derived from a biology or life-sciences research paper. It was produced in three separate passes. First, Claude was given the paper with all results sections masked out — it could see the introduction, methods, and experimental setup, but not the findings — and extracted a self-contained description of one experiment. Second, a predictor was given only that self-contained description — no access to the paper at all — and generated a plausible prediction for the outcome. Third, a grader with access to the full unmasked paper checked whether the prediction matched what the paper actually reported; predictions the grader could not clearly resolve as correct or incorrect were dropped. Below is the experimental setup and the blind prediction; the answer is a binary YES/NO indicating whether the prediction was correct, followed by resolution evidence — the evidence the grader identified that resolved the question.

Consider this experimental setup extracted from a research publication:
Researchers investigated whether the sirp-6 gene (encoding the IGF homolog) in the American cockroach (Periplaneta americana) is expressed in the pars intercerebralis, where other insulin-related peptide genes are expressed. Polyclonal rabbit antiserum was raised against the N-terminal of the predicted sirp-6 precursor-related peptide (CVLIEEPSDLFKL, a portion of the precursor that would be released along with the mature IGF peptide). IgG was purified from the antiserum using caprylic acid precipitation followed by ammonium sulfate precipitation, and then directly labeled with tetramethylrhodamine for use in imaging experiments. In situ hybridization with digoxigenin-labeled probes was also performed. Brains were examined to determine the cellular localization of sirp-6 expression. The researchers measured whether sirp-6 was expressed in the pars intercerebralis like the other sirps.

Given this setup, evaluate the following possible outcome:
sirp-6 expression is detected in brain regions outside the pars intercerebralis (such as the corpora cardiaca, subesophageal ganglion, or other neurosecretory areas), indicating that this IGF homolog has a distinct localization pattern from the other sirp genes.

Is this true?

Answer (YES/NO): NO